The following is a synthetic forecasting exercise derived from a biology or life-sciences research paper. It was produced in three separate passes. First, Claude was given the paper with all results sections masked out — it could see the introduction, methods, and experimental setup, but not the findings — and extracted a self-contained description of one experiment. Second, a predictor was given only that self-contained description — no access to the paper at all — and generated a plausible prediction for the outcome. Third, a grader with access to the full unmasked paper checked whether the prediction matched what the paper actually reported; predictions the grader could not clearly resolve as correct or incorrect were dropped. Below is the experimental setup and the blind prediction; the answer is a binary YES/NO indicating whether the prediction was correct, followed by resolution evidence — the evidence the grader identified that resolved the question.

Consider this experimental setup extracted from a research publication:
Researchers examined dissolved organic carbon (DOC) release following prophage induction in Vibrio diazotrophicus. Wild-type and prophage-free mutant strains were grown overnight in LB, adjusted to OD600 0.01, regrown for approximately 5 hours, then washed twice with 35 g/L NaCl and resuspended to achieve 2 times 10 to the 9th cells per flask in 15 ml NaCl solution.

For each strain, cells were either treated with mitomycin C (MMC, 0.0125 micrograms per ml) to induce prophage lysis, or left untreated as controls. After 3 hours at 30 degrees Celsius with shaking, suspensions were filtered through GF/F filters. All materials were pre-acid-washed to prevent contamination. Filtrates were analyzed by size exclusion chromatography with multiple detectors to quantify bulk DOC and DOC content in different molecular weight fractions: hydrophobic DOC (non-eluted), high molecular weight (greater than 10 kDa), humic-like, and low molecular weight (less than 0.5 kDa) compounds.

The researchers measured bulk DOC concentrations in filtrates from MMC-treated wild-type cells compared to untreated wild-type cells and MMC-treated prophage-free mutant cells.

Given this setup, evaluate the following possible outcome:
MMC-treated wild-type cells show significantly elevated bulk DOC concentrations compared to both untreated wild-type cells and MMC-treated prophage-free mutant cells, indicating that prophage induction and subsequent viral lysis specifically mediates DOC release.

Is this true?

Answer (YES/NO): YES